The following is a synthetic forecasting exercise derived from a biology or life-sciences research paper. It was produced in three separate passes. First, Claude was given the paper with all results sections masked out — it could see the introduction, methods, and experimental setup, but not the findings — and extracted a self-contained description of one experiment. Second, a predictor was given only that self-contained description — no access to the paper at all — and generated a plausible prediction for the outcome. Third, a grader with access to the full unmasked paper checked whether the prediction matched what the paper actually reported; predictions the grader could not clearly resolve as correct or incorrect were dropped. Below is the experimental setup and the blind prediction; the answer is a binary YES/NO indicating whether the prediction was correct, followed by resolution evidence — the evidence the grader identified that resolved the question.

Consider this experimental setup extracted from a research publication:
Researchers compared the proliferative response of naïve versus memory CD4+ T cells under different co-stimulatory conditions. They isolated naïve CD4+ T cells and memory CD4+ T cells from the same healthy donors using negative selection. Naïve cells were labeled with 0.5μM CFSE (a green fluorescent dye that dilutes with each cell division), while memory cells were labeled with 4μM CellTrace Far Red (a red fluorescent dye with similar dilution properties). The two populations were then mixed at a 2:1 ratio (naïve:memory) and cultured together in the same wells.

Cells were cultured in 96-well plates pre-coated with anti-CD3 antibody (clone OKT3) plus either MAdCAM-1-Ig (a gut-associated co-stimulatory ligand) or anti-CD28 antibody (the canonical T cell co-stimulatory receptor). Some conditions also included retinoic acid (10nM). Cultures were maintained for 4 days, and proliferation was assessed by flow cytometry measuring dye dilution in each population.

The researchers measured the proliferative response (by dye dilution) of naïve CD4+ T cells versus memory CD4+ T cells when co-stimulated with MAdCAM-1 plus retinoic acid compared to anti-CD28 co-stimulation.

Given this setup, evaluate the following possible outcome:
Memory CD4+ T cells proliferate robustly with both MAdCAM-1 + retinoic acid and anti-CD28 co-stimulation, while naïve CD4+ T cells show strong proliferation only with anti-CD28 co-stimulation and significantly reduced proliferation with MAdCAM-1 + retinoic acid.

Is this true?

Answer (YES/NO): NO